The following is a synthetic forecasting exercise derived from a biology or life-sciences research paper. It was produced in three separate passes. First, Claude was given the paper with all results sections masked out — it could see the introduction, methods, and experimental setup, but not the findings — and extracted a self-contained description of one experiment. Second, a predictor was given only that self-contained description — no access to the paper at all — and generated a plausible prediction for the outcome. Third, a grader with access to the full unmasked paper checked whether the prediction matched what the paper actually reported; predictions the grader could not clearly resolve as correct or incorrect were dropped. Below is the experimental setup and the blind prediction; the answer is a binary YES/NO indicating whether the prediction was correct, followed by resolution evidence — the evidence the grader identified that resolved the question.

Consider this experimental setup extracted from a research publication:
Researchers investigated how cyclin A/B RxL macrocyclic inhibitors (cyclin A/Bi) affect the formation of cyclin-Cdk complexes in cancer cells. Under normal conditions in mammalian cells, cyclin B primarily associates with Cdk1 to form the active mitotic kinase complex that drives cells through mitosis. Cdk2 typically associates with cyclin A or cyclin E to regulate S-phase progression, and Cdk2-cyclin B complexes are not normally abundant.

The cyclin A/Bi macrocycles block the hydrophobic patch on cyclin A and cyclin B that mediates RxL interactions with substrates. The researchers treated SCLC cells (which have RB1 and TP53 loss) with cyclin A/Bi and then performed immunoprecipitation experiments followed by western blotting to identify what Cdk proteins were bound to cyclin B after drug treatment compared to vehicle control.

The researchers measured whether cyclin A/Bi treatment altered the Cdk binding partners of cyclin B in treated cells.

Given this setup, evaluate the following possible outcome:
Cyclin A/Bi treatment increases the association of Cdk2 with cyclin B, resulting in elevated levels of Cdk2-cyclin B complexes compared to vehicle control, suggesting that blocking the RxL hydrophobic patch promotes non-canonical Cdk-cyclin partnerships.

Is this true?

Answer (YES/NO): YES